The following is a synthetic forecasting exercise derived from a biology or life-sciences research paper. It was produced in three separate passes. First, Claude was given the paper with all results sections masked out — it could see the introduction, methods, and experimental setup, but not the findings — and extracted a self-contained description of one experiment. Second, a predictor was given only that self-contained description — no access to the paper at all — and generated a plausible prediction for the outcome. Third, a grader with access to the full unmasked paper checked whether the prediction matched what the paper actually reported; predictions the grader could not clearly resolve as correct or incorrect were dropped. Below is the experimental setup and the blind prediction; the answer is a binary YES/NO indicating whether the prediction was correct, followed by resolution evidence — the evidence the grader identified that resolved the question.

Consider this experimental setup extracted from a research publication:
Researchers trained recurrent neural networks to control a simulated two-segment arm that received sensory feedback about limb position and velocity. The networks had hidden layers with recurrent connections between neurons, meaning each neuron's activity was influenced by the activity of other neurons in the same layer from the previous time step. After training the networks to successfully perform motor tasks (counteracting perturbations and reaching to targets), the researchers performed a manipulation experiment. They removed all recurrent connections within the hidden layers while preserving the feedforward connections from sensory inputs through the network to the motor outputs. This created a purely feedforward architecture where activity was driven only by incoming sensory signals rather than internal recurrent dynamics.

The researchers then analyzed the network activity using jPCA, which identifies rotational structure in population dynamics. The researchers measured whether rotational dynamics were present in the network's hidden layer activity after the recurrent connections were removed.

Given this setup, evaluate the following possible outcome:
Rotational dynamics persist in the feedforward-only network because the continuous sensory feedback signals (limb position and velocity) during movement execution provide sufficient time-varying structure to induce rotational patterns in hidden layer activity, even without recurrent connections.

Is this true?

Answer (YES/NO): YES